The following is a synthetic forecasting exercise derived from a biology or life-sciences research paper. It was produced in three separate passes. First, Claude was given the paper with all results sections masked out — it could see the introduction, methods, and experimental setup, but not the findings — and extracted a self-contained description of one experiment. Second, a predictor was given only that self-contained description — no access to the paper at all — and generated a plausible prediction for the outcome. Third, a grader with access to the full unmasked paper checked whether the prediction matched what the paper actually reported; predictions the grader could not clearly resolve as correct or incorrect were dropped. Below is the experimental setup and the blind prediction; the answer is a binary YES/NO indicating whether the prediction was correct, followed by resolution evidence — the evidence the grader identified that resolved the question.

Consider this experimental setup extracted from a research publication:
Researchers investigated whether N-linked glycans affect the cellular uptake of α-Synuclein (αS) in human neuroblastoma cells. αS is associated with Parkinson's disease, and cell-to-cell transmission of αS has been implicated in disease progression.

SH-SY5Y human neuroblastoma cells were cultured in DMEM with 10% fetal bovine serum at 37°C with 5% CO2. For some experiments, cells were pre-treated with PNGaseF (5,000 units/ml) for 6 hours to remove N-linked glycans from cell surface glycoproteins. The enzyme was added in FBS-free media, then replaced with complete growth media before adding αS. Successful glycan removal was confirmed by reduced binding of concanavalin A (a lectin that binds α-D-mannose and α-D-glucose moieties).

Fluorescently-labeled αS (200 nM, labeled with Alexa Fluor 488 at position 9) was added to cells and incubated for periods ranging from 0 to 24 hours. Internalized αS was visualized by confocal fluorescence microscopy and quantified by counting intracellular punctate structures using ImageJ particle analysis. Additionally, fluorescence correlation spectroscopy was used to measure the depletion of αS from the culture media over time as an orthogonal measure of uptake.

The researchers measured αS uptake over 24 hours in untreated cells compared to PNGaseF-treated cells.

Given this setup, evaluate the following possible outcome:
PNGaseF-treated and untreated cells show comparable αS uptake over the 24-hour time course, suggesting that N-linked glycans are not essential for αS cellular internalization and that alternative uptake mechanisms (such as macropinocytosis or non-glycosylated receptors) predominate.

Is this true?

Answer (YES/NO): NO